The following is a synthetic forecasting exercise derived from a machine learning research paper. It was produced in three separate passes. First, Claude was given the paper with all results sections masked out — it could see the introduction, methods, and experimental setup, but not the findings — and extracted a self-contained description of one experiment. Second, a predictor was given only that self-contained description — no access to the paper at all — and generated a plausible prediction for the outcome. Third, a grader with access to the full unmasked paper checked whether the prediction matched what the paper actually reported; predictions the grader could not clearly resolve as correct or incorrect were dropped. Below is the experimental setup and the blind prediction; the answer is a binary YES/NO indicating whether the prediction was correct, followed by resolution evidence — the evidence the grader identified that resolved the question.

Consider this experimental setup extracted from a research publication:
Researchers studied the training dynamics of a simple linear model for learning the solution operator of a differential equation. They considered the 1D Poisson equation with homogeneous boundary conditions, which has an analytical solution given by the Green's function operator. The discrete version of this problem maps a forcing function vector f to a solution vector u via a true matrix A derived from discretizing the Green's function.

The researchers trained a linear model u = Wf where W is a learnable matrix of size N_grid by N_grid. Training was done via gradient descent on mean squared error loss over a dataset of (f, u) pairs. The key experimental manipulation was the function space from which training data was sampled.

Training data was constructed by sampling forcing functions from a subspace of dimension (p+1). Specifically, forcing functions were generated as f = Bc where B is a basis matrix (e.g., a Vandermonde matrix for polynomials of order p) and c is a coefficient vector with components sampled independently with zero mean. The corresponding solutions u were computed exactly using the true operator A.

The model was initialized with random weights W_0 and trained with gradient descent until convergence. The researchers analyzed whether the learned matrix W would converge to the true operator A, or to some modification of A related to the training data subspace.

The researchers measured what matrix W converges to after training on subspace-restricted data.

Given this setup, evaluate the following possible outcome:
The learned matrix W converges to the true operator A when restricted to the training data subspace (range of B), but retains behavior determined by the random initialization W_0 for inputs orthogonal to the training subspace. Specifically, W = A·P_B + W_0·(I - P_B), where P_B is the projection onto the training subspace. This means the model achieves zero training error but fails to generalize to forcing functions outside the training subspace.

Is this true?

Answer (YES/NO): YES